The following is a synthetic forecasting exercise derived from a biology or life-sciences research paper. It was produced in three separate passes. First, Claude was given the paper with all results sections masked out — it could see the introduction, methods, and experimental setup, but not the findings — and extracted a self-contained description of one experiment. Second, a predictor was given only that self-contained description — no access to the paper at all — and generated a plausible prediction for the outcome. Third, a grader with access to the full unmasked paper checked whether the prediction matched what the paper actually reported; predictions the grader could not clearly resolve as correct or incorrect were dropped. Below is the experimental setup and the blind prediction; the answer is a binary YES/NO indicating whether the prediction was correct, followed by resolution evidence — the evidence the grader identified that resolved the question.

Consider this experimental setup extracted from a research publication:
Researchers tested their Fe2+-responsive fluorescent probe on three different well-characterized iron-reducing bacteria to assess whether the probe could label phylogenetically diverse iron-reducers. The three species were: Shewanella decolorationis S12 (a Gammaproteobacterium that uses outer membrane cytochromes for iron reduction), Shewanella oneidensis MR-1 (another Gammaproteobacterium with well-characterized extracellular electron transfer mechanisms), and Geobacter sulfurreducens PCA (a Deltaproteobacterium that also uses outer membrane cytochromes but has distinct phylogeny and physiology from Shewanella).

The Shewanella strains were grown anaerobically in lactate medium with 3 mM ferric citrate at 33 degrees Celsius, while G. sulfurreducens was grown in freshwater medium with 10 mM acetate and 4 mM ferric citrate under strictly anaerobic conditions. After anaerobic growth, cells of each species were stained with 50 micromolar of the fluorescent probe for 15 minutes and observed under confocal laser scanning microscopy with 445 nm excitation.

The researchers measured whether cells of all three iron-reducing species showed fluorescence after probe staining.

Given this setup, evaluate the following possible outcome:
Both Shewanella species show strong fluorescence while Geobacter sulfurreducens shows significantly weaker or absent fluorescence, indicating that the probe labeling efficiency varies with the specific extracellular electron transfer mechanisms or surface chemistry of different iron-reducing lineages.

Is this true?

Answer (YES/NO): NO